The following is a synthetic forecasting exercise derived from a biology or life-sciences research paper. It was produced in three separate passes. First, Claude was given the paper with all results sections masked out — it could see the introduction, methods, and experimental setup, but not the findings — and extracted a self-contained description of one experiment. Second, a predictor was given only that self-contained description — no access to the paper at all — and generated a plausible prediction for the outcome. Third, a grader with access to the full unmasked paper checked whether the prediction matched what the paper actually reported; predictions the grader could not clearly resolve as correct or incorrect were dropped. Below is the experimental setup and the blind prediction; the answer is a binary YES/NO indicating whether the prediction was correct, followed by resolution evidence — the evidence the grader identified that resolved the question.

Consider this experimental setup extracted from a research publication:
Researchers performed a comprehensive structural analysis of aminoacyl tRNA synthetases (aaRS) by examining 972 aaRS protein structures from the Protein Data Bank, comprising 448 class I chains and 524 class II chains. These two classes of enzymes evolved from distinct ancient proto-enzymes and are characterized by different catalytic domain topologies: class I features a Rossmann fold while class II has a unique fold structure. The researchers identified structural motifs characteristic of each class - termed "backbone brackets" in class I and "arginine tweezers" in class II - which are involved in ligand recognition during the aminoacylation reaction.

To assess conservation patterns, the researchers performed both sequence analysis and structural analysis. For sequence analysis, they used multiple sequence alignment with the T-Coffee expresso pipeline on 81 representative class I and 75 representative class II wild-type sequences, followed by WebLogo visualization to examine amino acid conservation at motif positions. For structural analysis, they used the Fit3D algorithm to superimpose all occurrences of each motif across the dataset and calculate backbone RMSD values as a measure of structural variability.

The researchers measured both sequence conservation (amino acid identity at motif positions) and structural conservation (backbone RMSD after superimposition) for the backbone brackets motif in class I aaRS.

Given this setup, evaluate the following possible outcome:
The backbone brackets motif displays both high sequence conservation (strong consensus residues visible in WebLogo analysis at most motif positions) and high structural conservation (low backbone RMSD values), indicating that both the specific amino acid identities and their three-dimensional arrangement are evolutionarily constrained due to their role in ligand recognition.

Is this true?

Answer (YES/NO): NO